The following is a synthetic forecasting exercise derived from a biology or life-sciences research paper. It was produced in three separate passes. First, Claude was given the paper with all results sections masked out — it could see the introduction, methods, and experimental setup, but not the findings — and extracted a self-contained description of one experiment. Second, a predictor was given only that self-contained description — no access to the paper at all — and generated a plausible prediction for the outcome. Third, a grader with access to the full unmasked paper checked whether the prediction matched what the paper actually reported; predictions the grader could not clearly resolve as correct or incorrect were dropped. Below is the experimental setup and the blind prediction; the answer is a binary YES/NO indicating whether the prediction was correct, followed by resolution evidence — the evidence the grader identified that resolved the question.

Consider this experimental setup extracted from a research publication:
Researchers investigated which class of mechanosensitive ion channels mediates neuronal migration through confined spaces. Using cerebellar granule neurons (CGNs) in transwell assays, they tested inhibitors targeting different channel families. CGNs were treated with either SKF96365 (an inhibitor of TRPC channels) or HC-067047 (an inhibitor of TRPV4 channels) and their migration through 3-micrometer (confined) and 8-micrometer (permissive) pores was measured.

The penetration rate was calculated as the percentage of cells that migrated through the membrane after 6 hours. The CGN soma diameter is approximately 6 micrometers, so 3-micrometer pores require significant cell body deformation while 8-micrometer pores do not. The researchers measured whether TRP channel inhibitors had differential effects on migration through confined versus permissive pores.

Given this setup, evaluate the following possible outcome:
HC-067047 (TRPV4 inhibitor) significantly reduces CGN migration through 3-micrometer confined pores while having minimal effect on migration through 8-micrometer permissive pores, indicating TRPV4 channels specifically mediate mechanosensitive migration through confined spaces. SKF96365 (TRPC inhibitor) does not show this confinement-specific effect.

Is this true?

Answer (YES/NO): NO